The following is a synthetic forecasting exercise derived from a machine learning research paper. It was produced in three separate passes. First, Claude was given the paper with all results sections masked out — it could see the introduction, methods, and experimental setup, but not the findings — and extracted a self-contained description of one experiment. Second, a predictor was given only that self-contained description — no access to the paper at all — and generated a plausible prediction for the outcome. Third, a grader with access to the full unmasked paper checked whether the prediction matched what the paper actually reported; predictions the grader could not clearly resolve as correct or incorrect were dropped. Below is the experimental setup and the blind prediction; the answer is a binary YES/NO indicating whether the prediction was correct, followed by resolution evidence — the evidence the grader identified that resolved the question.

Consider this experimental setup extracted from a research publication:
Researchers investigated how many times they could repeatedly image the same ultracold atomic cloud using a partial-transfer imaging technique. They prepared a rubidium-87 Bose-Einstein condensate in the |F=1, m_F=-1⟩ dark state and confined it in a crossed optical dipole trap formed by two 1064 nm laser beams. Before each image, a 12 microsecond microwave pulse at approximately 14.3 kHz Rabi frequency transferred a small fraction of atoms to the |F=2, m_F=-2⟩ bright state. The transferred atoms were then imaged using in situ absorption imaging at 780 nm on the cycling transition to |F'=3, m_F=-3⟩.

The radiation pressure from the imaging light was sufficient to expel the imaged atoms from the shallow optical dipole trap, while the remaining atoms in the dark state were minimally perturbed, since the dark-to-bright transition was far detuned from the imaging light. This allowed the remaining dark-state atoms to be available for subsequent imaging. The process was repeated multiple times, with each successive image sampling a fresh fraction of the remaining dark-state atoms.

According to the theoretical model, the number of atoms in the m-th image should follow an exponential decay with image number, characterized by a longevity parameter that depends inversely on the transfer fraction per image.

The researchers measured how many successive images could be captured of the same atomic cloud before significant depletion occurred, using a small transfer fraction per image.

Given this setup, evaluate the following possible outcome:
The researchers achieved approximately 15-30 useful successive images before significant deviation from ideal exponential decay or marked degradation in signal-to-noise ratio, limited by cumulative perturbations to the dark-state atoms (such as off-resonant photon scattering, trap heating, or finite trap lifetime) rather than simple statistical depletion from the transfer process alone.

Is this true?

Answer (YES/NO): NO